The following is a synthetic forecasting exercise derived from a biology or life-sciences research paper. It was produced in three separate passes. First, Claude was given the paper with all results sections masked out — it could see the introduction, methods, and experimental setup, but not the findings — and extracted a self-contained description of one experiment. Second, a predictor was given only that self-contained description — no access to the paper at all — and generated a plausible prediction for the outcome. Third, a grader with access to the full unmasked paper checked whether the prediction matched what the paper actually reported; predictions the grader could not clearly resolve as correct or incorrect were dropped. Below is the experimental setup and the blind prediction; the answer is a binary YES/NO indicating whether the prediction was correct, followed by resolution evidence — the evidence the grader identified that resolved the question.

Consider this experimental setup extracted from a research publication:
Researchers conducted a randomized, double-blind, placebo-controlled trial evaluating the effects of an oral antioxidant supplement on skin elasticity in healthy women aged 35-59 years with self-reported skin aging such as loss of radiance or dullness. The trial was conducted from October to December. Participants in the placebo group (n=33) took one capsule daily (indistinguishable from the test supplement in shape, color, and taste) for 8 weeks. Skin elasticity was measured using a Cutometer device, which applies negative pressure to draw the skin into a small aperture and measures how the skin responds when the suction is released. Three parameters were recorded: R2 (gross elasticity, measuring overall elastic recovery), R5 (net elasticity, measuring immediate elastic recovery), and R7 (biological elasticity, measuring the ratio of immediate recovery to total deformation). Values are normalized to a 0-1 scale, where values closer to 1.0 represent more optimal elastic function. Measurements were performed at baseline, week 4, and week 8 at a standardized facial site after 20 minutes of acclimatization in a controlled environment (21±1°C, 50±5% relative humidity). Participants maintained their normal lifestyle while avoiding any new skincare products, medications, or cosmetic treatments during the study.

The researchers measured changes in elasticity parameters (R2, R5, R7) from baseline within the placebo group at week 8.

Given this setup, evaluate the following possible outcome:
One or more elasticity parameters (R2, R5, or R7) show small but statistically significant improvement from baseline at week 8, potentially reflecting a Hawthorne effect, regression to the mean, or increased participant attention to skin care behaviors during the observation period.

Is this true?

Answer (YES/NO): NO